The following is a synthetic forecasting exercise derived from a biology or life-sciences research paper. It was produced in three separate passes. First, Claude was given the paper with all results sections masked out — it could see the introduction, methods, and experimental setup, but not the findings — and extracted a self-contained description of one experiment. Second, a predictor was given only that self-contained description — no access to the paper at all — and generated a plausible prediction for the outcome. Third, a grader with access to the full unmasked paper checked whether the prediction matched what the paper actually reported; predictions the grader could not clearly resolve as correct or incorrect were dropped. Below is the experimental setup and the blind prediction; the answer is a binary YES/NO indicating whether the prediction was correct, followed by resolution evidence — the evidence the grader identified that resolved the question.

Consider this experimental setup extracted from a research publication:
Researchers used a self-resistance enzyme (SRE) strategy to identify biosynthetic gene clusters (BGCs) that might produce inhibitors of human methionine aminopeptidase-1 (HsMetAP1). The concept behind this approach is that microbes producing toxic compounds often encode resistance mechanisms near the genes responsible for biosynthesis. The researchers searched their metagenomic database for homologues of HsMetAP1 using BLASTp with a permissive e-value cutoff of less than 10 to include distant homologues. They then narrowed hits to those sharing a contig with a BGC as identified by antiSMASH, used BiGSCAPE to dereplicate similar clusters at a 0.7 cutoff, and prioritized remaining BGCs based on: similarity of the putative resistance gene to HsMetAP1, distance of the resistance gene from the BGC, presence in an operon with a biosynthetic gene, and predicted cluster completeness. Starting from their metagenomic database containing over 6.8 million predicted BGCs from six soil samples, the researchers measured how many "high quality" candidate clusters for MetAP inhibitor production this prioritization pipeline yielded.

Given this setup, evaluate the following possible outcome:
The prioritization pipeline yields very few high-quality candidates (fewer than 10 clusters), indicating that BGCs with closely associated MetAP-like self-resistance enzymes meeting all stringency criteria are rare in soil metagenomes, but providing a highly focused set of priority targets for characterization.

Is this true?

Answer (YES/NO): NO